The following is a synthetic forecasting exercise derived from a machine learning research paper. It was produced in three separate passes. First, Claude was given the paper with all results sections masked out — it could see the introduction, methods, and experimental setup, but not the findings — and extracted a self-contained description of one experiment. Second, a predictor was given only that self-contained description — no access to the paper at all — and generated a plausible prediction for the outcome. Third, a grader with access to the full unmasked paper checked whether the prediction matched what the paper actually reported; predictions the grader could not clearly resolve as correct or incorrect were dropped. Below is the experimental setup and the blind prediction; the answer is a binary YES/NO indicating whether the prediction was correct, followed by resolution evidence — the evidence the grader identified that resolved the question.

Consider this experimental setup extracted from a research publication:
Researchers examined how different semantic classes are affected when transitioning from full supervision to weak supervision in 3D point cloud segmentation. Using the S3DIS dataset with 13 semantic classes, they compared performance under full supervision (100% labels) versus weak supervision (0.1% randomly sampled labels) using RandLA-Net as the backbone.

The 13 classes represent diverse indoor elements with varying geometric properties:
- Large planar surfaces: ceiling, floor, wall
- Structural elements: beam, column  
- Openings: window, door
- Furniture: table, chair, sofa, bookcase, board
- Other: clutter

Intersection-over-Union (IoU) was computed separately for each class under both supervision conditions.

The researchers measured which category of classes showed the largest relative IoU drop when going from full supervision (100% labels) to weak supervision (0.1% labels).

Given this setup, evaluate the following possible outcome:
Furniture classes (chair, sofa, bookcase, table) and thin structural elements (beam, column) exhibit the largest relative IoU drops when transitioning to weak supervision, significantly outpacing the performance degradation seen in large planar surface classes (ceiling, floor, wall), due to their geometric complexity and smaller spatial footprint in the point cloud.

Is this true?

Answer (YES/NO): NO